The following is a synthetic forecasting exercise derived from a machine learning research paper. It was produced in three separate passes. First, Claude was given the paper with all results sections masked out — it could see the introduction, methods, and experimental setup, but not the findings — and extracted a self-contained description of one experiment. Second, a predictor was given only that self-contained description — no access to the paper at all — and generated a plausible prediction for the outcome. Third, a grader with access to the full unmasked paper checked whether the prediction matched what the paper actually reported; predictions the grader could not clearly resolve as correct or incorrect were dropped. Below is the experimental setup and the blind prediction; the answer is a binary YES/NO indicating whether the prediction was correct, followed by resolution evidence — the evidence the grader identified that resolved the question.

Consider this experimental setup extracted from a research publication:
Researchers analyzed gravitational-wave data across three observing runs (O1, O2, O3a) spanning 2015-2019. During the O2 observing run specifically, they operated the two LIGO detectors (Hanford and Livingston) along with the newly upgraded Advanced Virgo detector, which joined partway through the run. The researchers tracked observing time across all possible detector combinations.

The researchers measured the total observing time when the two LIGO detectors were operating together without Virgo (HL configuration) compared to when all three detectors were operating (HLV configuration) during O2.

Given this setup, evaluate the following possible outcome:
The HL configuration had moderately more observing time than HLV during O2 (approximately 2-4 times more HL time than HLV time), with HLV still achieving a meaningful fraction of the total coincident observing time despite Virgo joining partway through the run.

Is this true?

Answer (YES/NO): NO